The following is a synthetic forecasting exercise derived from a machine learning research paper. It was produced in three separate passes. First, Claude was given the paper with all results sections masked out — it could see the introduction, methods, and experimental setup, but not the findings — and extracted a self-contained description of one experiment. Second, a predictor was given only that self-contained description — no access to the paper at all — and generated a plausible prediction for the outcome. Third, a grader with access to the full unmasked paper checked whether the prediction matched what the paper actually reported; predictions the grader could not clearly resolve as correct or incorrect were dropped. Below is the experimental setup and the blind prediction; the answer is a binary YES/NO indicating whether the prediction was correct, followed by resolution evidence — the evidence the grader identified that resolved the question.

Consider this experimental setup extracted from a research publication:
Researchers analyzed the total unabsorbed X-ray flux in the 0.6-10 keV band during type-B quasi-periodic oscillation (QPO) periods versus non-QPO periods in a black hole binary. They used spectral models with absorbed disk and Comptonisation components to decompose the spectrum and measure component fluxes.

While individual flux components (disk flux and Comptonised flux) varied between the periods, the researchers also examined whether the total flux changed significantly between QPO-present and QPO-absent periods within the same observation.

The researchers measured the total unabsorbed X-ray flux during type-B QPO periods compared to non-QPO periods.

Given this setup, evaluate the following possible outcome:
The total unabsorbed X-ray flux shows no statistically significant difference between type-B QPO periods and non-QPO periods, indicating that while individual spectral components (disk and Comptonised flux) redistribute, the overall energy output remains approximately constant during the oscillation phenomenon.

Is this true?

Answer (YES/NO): YES